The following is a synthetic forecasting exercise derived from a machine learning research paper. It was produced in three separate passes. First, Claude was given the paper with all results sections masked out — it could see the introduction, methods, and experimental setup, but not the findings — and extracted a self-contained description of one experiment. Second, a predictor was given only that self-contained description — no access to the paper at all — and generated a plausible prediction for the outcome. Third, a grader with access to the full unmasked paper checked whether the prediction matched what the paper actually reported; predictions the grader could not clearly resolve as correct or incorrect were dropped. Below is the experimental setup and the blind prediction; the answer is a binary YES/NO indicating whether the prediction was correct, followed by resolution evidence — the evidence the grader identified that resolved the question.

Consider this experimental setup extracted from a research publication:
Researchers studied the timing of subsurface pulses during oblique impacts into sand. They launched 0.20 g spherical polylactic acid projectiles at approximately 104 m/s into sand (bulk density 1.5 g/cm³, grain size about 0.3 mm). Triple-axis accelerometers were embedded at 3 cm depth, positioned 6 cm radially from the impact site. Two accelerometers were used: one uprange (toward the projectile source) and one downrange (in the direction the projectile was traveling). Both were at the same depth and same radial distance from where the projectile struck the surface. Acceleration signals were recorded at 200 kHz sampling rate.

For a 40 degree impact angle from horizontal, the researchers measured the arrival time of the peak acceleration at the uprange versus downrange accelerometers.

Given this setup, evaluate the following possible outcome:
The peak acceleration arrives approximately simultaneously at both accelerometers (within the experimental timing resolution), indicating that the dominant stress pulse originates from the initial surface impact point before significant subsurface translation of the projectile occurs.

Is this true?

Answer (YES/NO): YES